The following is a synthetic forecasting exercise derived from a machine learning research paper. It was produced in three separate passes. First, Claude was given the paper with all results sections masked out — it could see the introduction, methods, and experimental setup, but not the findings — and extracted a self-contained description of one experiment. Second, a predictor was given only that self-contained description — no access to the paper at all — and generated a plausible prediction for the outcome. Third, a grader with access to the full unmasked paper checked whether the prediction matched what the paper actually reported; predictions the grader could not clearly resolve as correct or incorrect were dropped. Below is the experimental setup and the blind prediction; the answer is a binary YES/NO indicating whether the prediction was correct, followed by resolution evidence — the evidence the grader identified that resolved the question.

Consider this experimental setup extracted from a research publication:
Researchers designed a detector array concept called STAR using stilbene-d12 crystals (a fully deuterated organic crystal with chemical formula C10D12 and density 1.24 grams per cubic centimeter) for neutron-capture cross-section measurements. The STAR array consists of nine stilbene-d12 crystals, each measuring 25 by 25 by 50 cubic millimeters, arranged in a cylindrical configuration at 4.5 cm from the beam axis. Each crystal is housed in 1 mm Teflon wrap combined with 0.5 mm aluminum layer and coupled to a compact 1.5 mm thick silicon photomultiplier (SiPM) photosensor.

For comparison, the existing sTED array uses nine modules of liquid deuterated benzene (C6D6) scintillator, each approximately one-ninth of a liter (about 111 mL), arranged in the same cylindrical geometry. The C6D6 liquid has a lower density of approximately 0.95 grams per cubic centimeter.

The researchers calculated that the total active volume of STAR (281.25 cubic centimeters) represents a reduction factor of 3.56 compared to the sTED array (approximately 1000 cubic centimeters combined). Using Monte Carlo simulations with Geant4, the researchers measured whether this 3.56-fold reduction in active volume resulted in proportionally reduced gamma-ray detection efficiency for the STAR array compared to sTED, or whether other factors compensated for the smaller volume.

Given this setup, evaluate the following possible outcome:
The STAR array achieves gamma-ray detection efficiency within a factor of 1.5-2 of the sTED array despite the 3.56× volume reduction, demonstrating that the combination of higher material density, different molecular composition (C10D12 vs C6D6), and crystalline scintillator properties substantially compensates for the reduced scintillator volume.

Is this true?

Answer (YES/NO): NO